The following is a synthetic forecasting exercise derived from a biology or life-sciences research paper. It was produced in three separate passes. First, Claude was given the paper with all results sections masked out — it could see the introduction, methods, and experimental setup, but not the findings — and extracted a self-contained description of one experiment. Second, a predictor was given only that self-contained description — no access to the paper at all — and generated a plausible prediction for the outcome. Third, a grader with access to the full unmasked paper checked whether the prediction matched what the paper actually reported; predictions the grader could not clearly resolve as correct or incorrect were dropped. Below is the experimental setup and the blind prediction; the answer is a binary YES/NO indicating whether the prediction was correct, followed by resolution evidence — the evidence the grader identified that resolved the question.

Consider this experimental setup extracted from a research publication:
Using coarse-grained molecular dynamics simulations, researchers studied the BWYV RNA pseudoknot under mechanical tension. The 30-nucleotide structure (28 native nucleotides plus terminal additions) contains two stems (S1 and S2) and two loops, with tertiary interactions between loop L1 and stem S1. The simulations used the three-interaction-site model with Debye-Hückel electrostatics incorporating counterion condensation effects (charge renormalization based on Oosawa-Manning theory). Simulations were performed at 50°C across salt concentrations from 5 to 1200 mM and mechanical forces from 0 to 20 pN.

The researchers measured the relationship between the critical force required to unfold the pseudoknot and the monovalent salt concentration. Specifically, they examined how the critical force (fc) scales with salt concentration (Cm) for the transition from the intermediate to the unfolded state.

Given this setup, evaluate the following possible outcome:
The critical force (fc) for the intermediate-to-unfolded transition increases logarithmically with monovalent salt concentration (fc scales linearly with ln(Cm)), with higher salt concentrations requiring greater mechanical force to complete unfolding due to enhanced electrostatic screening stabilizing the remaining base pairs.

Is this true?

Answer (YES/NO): YES